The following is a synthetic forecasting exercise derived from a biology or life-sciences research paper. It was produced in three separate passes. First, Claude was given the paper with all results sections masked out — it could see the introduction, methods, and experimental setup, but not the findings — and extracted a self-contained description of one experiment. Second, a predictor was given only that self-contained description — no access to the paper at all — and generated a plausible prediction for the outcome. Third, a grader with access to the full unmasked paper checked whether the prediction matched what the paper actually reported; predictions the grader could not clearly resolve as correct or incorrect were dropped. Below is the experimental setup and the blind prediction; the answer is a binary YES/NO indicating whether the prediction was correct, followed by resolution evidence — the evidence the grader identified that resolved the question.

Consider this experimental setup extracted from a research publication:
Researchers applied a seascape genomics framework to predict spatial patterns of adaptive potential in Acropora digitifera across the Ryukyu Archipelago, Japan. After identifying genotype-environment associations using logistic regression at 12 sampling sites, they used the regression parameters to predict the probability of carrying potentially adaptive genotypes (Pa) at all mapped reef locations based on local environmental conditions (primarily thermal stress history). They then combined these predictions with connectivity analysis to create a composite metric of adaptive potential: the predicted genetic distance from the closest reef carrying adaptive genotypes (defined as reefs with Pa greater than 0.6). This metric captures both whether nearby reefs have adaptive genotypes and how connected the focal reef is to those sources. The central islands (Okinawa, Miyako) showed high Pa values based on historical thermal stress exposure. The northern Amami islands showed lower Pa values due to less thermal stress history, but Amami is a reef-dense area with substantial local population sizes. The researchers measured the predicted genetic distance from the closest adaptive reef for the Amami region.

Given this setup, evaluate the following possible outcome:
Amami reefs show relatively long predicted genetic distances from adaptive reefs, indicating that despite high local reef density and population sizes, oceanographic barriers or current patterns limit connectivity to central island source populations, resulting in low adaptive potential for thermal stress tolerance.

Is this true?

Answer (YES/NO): YES